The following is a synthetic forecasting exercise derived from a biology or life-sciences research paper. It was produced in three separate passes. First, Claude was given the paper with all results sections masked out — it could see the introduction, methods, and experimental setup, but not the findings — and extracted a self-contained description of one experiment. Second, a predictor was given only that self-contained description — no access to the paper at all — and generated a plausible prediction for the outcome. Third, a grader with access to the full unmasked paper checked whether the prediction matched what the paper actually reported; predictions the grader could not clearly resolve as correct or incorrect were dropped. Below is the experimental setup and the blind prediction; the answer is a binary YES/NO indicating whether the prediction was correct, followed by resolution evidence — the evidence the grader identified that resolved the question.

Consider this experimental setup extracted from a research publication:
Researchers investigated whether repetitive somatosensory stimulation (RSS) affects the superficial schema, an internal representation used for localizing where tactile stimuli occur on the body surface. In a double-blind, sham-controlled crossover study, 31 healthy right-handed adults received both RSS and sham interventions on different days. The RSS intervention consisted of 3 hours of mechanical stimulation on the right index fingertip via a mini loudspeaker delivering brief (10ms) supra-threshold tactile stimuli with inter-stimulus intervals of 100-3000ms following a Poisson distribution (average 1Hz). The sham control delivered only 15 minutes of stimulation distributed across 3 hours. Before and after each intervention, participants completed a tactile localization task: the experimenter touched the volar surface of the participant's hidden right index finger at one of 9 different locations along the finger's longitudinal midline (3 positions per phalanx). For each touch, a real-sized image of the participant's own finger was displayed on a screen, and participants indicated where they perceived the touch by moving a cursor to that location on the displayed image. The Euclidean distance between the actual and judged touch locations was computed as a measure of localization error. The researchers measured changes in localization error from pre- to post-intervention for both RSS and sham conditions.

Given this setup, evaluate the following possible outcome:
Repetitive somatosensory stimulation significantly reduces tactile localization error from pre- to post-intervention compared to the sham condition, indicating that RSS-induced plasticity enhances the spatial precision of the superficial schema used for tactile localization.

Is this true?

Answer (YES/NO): NO